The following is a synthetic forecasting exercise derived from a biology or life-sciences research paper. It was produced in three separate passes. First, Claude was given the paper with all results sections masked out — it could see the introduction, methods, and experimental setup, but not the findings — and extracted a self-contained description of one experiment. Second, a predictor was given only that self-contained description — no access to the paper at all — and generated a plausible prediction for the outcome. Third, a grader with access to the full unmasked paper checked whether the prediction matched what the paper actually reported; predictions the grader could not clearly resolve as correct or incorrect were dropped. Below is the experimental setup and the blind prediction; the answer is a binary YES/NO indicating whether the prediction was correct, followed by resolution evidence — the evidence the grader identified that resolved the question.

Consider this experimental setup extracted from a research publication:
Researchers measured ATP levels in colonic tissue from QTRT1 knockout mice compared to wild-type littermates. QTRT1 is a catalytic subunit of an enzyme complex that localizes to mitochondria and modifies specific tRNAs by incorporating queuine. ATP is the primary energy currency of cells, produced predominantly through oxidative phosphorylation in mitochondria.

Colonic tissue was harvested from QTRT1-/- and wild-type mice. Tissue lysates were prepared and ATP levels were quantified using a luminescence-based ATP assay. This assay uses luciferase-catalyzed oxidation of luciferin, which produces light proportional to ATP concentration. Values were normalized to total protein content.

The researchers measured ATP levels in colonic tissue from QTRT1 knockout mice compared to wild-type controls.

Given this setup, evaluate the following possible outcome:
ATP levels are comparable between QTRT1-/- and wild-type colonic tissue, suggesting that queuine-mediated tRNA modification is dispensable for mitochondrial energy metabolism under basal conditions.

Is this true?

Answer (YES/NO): NO